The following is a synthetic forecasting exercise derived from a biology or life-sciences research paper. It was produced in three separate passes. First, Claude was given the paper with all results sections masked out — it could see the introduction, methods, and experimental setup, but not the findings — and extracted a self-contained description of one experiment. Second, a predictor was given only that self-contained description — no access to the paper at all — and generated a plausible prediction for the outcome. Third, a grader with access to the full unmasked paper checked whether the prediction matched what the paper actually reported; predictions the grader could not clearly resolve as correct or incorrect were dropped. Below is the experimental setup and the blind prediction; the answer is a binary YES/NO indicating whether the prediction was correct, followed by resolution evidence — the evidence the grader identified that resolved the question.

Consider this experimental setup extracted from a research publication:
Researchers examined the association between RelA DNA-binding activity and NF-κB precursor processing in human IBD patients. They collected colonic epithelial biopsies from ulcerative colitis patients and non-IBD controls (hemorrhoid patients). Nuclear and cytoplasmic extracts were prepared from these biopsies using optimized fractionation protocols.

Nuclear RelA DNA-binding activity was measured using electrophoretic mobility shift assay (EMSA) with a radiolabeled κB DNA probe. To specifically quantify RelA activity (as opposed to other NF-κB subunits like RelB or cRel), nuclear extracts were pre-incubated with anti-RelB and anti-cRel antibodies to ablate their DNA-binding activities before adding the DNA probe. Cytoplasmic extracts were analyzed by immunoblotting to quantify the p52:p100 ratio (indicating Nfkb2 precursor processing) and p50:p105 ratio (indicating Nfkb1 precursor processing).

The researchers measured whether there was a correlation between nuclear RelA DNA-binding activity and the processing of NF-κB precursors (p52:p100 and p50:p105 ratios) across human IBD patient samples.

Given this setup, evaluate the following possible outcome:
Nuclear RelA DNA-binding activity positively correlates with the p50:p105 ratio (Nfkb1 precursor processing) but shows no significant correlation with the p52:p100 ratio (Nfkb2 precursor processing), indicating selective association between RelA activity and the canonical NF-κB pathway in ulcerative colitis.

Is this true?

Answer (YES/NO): NO